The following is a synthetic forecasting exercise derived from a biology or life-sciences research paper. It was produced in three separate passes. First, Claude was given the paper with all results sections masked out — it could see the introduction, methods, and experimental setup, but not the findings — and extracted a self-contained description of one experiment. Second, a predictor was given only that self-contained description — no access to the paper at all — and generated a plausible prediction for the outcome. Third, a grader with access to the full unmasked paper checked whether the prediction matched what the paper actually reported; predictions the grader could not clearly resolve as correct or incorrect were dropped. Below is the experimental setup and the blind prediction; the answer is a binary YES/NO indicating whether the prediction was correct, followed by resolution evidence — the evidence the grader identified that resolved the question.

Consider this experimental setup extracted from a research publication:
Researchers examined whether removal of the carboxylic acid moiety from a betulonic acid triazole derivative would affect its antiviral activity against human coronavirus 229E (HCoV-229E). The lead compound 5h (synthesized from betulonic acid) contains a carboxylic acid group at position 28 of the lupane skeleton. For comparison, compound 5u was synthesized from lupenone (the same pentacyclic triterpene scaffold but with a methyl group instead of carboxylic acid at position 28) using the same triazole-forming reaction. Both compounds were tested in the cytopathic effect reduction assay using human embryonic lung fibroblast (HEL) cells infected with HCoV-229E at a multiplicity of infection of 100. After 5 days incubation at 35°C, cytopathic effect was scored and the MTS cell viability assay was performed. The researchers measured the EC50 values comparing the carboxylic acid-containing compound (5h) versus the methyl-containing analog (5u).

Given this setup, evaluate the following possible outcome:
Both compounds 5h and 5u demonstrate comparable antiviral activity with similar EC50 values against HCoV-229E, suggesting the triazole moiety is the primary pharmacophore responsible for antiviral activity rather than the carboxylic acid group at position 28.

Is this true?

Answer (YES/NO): NO